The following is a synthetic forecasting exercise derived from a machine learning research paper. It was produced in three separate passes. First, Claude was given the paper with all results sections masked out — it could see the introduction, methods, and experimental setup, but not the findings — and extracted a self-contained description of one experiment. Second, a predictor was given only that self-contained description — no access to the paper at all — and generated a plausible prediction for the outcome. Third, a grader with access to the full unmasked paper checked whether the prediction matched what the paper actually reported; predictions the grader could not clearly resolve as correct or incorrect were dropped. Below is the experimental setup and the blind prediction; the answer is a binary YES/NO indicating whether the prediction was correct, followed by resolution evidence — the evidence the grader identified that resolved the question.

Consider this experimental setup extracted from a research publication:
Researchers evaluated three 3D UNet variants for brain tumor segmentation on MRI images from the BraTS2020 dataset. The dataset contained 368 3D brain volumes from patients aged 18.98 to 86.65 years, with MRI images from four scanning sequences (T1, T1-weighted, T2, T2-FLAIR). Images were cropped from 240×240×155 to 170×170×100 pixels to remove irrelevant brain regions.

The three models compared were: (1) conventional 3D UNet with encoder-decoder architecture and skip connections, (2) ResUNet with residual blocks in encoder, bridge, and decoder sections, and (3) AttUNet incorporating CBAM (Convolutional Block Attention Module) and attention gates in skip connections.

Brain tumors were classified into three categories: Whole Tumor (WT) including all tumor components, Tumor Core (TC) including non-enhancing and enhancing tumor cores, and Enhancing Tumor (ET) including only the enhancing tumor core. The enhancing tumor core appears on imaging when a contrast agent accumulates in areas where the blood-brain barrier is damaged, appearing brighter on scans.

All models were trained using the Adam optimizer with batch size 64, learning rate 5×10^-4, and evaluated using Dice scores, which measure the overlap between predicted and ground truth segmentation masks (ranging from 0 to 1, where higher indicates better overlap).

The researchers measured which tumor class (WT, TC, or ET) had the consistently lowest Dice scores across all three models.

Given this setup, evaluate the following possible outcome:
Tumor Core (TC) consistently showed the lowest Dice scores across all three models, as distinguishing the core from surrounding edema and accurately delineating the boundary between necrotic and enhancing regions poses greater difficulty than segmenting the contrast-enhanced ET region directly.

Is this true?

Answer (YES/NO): NO